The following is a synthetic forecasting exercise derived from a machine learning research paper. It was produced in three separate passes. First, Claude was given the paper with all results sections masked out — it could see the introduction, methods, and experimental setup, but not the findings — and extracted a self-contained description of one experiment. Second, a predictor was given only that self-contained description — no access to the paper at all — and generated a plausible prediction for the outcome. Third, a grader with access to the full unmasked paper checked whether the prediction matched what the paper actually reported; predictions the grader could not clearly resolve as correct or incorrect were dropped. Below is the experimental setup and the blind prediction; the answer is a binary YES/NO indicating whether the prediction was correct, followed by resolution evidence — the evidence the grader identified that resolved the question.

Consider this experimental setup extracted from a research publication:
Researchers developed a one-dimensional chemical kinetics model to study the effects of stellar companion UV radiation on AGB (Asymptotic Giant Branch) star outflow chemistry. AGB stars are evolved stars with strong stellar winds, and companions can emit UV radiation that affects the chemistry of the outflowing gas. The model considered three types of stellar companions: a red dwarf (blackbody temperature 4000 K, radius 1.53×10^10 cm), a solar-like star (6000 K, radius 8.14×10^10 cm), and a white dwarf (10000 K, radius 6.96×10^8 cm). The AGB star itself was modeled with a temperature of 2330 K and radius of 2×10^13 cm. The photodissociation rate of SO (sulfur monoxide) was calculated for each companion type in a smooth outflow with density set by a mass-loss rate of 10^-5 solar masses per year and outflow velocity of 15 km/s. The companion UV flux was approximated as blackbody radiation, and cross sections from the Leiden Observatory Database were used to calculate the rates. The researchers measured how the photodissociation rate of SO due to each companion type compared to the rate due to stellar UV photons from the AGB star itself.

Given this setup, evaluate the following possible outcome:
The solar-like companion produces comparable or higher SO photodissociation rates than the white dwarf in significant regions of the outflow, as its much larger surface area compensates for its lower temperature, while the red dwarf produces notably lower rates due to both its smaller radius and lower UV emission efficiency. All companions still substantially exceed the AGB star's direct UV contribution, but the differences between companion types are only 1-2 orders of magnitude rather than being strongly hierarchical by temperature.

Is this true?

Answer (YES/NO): NO